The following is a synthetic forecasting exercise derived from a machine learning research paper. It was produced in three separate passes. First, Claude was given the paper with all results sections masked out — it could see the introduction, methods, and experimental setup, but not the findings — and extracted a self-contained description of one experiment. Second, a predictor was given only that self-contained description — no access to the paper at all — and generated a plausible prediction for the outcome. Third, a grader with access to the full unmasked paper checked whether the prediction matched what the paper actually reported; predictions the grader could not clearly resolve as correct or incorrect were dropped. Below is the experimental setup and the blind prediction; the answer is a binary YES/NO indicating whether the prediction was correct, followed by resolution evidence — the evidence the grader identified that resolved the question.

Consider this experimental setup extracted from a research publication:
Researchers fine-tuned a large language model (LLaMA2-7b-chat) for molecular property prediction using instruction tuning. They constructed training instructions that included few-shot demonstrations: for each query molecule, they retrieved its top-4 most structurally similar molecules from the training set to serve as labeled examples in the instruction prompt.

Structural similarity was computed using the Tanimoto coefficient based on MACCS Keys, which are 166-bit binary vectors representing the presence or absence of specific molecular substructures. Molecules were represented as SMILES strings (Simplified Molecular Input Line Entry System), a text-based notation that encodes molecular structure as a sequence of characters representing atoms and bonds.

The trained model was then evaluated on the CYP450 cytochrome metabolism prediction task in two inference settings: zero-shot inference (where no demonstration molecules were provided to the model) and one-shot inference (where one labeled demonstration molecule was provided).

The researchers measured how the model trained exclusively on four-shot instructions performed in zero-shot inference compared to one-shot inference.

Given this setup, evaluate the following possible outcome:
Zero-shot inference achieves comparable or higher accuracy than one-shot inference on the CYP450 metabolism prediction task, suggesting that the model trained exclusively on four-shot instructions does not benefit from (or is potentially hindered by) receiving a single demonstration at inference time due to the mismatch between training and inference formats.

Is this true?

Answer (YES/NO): NO